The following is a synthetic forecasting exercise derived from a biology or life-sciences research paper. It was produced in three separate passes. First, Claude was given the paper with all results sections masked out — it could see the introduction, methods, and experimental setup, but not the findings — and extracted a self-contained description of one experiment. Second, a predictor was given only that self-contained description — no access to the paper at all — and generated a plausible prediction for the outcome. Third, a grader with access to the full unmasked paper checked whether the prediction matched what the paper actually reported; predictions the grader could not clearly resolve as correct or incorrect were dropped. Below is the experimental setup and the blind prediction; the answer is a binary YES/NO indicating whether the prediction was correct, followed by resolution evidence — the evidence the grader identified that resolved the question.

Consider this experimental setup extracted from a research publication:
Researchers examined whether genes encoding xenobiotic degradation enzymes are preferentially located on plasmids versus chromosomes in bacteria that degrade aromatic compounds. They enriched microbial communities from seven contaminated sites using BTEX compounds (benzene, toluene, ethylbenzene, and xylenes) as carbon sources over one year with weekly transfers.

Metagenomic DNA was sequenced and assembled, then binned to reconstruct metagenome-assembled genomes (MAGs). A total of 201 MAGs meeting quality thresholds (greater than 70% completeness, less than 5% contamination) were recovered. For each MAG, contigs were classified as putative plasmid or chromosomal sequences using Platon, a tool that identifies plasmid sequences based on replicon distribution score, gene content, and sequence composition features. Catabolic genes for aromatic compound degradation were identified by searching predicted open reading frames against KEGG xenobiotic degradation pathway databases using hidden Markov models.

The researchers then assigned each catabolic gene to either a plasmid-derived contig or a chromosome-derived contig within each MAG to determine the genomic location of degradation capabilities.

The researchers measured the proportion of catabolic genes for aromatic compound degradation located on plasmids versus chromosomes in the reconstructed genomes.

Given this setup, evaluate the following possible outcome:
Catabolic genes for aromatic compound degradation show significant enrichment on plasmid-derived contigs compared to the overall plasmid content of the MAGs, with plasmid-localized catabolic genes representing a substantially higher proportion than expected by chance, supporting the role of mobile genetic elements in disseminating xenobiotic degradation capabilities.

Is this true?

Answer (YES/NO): NO